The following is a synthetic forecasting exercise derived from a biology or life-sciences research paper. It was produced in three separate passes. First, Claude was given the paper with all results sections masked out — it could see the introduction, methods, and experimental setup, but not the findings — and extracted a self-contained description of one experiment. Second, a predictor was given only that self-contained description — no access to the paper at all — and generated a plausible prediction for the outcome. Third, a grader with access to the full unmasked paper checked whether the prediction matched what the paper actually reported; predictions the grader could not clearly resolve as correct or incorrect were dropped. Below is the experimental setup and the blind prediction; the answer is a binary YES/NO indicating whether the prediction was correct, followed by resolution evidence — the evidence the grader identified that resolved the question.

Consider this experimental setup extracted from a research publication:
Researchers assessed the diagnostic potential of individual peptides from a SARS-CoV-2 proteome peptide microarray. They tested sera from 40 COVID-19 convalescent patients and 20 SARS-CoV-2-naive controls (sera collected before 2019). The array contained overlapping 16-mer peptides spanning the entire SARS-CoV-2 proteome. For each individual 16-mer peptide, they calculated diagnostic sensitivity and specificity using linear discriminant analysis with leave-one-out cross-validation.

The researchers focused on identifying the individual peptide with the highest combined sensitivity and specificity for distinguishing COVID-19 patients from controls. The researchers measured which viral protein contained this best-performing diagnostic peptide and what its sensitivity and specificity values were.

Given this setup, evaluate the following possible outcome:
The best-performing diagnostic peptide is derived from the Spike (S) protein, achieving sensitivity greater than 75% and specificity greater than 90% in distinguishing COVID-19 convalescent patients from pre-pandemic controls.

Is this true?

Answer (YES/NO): NO